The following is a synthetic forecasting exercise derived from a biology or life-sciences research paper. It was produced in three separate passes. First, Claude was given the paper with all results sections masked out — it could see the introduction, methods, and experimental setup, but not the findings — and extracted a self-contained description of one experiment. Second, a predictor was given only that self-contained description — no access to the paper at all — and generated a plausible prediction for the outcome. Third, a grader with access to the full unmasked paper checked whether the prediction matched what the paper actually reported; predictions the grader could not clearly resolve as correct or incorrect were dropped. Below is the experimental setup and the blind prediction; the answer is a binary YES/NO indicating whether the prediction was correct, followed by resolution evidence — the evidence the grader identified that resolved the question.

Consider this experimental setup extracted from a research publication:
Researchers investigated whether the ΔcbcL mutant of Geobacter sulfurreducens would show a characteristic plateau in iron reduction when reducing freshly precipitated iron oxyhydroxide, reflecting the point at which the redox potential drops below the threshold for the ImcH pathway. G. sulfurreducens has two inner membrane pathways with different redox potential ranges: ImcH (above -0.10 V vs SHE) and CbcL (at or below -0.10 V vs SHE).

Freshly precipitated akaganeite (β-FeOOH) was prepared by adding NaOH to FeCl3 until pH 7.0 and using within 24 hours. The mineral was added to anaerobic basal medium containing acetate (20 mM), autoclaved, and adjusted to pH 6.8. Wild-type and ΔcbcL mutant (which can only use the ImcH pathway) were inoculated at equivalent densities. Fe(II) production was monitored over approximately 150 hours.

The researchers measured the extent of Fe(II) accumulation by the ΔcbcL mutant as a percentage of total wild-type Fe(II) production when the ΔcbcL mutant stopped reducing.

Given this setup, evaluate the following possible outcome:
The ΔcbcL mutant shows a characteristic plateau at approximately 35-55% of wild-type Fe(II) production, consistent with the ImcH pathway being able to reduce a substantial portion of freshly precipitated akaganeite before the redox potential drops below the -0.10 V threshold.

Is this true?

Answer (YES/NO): NO